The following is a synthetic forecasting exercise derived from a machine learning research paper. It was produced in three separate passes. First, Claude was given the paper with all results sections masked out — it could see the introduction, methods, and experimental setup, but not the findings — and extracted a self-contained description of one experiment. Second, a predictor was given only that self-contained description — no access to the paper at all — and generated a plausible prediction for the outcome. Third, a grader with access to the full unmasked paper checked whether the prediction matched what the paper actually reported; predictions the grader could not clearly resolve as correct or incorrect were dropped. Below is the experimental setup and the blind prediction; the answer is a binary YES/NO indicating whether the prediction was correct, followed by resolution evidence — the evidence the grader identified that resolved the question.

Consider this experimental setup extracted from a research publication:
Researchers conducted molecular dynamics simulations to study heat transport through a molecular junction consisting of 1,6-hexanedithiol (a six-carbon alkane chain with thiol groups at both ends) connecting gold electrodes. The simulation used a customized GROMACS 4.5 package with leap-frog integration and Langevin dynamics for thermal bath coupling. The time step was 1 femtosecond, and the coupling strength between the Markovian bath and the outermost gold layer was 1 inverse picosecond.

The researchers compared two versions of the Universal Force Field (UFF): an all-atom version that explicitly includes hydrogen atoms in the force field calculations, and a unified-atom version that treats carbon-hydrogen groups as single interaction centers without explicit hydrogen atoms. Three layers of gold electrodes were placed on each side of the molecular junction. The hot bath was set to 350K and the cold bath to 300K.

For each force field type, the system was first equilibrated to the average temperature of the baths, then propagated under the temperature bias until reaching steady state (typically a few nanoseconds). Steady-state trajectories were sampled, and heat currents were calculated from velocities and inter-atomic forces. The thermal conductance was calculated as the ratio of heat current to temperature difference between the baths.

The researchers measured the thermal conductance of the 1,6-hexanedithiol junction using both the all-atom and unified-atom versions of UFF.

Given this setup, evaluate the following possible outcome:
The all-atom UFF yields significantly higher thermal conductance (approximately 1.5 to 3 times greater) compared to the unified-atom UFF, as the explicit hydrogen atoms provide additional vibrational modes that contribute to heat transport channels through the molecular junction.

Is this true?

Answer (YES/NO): NO